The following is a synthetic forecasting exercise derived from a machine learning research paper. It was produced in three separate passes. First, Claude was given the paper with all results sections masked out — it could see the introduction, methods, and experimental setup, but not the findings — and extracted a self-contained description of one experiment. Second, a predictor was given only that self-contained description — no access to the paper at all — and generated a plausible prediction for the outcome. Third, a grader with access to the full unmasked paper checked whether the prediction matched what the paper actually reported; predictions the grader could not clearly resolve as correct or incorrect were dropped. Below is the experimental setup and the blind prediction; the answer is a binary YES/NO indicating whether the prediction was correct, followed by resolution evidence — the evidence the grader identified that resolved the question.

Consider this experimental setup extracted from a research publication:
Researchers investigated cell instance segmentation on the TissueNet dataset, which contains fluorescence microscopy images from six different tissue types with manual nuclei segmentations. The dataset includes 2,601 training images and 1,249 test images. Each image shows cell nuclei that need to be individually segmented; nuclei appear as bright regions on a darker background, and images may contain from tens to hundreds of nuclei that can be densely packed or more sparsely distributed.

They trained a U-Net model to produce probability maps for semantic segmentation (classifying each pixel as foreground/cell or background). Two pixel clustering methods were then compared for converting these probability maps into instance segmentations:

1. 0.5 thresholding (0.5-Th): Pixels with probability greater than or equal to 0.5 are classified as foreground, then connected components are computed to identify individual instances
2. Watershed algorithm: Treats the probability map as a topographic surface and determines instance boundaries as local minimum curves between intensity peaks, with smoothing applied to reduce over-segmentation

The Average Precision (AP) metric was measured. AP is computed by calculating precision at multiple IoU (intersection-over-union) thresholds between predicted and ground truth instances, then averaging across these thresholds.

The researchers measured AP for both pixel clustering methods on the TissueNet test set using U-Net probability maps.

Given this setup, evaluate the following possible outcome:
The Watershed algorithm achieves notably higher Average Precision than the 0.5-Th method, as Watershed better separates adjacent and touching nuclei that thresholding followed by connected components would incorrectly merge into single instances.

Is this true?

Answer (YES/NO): YES